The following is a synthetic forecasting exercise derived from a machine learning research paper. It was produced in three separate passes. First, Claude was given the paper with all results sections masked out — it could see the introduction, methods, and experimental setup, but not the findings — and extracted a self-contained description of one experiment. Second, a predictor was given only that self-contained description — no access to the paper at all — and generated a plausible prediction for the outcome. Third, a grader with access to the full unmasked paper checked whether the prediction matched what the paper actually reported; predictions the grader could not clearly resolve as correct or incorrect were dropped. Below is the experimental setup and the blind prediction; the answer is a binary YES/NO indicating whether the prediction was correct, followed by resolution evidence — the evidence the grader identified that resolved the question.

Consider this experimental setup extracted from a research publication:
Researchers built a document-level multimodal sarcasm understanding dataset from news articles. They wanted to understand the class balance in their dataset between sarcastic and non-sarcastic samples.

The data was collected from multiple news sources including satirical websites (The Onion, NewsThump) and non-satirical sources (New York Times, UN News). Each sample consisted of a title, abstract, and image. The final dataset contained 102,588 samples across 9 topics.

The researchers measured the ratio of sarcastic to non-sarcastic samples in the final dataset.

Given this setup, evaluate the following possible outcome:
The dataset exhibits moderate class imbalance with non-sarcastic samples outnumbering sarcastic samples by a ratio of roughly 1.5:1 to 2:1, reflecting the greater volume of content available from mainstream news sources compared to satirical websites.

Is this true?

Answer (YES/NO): YES